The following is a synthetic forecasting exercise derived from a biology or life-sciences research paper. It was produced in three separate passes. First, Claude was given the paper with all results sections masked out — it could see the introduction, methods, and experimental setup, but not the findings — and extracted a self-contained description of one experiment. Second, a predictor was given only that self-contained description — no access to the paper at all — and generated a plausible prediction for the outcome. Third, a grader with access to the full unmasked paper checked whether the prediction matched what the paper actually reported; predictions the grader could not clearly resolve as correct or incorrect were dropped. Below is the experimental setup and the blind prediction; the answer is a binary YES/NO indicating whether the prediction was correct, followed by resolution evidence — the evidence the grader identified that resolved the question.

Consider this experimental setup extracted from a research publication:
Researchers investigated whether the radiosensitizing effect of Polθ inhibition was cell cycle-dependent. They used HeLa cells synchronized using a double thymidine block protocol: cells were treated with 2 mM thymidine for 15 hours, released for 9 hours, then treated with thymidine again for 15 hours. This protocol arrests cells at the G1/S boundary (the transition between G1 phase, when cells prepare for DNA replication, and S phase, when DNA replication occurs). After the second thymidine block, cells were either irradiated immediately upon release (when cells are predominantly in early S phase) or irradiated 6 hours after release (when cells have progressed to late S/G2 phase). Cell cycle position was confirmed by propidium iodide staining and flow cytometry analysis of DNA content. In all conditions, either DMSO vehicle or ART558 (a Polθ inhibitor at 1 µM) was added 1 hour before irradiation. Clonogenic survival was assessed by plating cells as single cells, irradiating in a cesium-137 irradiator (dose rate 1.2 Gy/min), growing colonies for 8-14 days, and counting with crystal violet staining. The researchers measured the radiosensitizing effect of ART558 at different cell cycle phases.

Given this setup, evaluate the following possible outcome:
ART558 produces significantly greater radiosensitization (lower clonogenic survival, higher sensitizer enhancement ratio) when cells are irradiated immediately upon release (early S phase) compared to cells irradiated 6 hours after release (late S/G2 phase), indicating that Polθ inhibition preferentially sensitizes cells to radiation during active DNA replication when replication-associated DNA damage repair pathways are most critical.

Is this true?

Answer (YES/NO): NO